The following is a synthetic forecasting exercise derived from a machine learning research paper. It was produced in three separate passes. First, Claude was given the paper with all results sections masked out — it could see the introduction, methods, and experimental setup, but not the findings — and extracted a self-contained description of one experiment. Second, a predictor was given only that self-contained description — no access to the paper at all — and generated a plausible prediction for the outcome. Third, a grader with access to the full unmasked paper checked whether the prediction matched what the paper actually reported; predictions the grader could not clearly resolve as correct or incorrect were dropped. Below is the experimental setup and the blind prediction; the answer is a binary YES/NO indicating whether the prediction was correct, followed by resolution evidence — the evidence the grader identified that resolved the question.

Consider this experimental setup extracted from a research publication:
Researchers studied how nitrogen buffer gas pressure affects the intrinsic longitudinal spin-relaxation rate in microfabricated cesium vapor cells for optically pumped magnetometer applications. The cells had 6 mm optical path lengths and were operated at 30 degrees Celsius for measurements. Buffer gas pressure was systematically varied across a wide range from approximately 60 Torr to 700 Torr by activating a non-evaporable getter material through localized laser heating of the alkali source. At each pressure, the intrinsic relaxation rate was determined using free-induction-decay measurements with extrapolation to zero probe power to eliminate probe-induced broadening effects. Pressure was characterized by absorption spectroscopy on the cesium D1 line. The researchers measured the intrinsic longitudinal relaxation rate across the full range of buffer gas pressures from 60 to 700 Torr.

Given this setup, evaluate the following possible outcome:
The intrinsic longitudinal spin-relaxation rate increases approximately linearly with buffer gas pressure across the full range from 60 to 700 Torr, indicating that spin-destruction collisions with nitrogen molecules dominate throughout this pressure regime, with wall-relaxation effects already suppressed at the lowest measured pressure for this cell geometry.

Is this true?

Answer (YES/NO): NO